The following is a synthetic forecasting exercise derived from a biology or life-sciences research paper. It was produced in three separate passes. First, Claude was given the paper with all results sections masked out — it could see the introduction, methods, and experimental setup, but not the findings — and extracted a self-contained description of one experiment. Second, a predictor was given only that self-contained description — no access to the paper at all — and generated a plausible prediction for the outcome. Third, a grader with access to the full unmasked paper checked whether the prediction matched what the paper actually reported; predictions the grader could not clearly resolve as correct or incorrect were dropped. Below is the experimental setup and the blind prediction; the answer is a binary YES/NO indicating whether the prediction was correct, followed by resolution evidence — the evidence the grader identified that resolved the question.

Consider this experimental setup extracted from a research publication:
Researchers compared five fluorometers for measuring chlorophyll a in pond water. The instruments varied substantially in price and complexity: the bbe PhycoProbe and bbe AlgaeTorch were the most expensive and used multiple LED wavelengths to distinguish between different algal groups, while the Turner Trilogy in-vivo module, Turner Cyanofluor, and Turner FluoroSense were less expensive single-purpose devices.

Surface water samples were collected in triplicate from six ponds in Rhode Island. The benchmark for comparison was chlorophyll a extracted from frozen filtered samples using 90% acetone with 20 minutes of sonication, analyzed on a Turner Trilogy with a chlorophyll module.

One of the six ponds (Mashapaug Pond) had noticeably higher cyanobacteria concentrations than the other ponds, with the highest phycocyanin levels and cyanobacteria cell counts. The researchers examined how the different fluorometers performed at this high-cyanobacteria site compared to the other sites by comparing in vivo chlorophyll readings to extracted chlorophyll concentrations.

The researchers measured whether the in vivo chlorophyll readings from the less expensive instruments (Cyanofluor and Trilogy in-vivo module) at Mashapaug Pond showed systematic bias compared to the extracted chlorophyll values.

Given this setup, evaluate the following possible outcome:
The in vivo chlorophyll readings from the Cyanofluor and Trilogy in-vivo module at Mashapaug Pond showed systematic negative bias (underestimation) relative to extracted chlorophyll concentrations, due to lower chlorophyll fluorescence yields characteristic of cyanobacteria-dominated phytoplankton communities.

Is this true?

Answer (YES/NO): YES